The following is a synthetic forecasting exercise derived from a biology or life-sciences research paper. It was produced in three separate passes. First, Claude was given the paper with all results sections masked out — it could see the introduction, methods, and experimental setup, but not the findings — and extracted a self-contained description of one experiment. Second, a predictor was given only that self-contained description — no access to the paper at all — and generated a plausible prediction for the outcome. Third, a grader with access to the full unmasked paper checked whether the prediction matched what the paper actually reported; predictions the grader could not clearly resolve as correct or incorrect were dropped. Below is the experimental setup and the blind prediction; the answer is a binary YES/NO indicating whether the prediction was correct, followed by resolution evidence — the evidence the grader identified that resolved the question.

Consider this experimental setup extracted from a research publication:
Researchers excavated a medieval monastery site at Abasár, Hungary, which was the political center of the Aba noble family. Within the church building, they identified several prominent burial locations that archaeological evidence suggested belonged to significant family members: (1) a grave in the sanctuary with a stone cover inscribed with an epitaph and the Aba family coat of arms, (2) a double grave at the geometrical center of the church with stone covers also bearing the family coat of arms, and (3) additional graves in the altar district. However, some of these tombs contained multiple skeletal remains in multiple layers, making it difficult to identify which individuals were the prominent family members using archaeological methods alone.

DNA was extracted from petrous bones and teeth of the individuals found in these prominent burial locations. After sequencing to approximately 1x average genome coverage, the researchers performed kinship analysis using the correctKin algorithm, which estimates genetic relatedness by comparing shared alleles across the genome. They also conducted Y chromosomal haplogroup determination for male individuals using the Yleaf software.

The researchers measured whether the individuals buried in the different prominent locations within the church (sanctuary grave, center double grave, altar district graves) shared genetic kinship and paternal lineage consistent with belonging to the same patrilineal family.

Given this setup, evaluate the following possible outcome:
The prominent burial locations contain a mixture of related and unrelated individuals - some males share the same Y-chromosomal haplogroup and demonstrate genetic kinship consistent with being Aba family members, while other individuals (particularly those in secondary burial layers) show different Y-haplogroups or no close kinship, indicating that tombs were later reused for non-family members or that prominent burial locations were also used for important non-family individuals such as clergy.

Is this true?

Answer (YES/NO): NO